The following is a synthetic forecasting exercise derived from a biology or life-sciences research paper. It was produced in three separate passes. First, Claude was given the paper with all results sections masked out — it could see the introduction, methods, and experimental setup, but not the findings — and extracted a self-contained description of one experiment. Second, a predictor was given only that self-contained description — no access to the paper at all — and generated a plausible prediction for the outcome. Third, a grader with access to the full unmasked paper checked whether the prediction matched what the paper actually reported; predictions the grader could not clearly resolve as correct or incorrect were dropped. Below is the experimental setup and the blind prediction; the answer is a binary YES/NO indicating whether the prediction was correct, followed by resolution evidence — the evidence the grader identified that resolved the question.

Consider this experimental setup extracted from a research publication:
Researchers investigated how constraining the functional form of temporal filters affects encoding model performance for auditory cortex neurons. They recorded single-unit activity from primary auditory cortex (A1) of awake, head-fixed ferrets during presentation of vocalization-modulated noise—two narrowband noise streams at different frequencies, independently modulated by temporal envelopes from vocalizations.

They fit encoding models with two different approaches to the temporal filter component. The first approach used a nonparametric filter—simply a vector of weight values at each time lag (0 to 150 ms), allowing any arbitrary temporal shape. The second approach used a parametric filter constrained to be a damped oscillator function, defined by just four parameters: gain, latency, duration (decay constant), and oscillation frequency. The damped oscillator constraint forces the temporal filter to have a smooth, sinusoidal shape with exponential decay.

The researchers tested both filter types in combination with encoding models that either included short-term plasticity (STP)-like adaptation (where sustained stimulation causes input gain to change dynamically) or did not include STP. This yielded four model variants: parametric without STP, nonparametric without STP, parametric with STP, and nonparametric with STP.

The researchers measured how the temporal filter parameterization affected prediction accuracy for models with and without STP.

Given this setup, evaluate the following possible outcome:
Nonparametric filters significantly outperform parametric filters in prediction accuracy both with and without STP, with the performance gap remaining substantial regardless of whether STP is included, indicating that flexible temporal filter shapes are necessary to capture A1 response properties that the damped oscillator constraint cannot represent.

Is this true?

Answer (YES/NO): NO